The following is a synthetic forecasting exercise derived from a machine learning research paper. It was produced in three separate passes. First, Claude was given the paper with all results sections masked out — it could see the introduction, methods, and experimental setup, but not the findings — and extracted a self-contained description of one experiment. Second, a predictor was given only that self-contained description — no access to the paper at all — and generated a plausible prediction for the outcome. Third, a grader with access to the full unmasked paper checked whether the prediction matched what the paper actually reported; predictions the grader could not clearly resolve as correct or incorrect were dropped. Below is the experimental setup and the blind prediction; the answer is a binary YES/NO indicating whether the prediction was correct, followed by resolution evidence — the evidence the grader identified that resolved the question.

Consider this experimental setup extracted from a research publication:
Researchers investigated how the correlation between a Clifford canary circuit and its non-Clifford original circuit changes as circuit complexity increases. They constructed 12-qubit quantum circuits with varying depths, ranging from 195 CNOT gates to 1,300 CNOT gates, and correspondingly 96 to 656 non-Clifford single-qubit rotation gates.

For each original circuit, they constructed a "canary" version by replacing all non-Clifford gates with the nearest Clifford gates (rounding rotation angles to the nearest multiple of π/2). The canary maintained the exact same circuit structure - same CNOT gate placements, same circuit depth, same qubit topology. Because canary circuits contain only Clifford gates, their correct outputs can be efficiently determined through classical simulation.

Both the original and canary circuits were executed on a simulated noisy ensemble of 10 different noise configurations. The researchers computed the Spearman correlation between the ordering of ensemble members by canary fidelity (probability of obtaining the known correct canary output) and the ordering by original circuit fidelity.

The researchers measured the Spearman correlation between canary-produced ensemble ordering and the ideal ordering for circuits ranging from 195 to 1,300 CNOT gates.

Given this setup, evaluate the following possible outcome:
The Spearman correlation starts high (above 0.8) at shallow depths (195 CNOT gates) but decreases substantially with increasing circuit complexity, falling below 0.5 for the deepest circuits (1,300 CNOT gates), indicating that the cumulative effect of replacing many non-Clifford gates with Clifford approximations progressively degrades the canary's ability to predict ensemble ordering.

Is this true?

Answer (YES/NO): NO